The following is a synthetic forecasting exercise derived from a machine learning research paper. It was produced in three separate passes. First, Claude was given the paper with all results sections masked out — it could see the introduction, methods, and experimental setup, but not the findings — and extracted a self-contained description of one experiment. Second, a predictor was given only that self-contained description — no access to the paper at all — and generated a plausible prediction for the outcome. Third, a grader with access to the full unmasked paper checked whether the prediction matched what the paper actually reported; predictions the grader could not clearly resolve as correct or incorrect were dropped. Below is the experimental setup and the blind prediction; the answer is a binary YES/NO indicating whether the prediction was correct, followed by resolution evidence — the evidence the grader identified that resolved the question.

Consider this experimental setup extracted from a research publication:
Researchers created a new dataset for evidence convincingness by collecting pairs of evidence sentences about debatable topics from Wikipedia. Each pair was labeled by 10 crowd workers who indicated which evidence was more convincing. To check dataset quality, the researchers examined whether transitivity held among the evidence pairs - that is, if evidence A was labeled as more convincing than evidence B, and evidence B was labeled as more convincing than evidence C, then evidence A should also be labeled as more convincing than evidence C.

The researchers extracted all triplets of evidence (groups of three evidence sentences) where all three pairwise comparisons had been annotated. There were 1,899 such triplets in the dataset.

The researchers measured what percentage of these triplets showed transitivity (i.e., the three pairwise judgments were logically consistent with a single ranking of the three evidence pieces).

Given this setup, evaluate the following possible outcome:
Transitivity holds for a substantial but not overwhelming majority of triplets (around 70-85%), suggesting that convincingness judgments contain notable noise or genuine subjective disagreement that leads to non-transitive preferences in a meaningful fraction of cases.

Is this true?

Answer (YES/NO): NO